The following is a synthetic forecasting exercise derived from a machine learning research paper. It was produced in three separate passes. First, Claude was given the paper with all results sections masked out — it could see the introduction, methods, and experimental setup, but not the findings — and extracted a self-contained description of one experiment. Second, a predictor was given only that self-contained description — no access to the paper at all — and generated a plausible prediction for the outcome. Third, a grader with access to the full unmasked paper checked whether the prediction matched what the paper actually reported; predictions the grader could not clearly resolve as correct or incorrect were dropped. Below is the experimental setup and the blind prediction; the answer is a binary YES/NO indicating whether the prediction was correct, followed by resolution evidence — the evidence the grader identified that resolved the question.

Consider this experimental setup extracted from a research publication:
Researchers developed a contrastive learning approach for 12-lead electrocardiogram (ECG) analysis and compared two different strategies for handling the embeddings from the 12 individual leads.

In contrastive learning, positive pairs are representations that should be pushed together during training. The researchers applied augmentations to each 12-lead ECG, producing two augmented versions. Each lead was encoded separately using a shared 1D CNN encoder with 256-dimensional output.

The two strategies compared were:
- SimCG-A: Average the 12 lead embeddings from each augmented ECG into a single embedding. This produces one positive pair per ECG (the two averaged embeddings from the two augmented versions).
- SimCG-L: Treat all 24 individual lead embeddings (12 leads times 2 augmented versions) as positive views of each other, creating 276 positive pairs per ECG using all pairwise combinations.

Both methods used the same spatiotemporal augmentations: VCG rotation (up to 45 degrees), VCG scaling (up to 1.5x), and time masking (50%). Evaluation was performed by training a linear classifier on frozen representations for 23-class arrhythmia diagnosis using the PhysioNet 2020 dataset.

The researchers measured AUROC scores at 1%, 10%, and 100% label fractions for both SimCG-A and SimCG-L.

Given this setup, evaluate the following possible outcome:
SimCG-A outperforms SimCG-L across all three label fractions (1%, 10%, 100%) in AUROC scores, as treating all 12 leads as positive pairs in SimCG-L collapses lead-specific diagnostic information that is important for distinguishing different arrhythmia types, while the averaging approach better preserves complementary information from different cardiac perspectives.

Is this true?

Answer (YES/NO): NO